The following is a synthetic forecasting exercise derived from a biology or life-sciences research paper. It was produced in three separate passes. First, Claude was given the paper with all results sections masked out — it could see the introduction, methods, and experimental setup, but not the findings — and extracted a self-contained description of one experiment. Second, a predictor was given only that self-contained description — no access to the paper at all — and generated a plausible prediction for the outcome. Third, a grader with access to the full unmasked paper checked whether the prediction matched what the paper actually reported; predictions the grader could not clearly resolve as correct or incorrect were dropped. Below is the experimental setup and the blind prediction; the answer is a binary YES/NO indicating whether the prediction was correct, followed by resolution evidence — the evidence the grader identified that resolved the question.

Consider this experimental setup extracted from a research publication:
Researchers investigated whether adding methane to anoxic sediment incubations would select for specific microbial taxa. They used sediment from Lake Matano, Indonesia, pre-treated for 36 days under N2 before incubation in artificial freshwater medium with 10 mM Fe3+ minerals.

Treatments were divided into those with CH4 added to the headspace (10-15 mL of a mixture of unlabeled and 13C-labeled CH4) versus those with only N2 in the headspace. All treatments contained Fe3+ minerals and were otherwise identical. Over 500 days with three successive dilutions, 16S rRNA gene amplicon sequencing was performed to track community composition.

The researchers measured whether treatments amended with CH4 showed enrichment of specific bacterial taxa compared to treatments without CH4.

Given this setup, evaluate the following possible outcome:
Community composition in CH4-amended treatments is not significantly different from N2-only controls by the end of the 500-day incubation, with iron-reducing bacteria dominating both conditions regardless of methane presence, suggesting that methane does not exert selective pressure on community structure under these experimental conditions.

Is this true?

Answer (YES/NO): YES